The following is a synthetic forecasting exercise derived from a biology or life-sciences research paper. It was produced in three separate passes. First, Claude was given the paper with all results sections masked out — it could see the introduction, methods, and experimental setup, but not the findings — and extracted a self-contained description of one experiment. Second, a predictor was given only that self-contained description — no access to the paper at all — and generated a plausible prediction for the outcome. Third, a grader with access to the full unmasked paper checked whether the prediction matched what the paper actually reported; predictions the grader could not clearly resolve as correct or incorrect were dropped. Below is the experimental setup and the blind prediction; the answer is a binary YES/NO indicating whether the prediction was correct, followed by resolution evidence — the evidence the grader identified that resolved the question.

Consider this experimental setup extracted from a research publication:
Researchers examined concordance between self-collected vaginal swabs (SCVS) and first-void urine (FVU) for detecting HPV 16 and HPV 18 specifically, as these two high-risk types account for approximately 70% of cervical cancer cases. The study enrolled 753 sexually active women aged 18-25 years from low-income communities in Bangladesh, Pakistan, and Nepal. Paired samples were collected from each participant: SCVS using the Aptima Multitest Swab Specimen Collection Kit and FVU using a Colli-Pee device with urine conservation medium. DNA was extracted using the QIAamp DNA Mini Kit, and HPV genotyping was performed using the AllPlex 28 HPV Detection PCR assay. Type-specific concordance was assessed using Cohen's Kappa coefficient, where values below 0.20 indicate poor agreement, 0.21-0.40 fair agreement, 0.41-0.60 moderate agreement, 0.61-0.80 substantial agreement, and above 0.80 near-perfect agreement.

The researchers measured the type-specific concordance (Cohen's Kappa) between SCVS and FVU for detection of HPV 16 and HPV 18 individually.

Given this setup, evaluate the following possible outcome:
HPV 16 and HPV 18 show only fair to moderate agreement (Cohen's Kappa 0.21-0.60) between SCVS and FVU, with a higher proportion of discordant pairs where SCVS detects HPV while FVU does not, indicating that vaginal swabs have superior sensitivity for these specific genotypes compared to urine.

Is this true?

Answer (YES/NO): NO